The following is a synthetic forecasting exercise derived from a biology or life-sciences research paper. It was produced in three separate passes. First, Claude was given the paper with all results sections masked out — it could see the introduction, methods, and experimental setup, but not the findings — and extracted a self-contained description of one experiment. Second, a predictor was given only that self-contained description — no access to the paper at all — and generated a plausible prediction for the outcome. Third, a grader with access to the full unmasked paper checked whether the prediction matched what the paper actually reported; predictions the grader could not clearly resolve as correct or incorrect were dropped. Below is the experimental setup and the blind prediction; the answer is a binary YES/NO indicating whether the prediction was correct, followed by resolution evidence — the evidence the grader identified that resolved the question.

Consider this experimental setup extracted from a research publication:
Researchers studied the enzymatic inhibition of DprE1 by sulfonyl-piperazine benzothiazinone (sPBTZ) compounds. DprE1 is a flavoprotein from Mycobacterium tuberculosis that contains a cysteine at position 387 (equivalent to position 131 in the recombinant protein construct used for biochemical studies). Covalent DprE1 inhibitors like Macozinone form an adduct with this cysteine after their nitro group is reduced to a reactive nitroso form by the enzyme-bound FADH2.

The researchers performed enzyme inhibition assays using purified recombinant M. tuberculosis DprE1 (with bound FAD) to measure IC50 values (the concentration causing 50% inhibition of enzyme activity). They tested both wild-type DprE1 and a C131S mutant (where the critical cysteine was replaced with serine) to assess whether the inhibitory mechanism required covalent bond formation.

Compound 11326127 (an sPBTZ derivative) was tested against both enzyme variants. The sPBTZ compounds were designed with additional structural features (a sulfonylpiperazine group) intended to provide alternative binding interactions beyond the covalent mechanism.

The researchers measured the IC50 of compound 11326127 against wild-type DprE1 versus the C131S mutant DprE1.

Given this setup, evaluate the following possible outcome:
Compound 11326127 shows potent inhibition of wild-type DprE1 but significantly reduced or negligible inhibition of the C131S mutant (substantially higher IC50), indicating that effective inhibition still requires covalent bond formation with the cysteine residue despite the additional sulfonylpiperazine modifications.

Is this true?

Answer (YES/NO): YES